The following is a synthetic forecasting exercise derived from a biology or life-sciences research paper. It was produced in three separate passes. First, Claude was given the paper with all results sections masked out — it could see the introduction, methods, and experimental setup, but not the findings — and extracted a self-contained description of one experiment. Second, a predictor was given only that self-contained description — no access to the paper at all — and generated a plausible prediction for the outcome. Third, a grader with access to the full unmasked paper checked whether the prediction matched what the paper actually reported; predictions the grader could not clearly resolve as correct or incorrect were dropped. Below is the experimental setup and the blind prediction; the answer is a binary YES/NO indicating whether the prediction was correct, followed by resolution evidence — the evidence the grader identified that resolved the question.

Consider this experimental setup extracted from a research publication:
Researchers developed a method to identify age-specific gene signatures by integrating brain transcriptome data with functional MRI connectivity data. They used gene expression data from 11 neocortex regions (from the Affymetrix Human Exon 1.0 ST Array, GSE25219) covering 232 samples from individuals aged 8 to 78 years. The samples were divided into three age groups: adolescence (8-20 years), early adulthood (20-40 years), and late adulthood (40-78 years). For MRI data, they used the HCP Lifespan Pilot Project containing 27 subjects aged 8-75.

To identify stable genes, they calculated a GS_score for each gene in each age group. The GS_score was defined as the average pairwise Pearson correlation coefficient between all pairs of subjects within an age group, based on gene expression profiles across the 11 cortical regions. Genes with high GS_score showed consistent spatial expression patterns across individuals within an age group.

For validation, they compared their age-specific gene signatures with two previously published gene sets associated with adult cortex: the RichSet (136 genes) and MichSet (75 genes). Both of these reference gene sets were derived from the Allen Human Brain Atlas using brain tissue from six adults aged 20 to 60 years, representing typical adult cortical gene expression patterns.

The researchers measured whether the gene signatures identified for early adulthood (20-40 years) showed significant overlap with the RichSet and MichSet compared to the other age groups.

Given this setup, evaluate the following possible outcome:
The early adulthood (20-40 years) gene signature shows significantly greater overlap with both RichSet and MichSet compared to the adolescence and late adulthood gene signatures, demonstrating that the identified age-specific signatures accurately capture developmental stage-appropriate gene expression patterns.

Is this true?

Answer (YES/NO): NO